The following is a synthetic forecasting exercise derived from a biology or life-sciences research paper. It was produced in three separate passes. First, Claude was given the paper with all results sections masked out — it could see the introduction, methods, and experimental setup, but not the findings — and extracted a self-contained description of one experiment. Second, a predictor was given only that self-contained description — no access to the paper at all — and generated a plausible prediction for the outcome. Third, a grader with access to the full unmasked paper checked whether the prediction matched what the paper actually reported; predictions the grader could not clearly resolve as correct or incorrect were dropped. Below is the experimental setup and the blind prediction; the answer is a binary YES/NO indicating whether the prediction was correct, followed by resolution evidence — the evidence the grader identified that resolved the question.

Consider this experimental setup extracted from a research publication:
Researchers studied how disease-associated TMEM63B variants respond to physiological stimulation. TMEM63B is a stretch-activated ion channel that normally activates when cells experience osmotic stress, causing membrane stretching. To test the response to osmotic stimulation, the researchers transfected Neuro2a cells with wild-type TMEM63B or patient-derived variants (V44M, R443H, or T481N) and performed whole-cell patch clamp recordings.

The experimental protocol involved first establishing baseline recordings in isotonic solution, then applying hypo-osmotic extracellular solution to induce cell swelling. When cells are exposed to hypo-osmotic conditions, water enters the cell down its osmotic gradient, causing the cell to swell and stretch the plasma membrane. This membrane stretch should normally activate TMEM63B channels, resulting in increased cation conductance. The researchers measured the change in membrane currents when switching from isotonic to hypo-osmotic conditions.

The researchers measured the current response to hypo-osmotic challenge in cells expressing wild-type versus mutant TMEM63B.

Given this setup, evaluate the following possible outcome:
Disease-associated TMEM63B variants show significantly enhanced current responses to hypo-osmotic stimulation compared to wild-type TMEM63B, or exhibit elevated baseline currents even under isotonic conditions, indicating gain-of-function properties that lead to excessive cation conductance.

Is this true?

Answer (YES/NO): YES